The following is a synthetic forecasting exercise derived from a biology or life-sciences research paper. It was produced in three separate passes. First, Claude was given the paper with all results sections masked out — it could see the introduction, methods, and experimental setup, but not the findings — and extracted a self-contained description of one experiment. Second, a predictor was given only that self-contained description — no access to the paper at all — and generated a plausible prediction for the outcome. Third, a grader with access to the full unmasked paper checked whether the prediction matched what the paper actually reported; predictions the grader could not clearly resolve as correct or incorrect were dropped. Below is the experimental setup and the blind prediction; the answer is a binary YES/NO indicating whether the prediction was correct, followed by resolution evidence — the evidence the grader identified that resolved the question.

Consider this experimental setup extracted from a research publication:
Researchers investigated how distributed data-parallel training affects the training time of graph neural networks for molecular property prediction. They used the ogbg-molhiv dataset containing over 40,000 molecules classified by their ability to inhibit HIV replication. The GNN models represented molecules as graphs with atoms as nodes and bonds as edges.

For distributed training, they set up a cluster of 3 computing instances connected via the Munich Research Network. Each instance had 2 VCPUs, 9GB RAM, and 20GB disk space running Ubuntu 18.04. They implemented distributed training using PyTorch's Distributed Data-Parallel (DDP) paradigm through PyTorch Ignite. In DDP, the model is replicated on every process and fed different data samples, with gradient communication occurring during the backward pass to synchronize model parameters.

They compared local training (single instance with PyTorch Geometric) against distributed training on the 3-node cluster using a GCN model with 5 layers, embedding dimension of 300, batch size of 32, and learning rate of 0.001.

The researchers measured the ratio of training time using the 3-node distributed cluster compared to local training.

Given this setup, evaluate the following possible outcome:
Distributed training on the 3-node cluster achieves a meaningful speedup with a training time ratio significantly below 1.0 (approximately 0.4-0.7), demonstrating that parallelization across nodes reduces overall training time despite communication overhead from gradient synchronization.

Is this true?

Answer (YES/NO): NO